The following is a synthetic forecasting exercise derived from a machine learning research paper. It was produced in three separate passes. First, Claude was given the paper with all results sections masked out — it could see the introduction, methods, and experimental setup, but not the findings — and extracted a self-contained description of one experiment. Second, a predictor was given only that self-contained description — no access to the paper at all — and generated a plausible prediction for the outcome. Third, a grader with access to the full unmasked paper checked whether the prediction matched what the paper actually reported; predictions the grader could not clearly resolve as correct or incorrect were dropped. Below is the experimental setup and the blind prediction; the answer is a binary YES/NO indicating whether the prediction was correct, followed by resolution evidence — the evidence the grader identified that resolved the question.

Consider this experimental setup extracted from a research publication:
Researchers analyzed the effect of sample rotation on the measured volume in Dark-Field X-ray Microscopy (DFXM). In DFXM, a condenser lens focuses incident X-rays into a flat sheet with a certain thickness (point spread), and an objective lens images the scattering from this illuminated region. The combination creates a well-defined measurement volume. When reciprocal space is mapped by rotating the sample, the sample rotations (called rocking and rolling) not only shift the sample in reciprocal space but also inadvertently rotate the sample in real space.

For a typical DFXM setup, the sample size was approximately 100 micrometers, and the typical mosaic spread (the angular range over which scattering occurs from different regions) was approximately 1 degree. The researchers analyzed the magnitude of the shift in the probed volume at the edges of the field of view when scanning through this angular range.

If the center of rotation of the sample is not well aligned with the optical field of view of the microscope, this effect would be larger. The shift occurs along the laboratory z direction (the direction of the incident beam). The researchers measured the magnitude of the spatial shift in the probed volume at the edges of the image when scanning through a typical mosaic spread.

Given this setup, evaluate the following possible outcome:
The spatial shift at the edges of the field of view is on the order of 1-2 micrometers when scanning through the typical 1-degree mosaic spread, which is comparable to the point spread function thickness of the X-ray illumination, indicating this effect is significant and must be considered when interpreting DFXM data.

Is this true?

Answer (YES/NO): NO